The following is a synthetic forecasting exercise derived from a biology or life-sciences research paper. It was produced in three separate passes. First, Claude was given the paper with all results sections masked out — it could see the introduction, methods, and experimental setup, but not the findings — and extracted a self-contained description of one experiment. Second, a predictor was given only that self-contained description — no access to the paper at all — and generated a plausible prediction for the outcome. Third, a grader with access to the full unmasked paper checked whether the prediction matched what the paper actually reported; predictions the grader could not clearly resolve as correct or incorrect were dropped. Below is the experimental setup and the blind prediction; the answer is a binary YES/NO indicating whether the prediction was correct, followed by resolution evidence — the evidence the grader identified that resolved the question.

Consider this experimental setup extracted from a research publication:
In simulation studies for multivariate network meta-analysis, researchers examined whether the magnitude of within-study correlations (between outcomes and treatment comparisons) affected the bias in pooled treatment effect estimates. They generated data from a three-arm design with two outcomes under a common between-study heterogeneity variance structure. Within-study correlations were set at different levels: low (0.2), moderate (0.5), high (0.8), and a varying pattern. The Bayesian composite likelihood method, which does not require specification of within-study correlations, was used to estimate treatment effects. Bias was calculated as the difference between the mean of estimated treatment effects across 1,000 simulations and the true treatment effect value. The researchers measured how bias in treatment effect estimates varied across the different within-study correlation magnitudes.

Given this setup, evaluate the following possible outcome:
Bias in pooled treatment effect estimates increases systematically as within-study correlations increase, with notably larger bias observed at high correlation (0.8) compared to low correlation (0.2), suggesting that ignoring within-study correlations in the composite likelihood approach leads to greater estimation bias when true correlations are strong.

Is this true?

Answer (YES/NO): NO